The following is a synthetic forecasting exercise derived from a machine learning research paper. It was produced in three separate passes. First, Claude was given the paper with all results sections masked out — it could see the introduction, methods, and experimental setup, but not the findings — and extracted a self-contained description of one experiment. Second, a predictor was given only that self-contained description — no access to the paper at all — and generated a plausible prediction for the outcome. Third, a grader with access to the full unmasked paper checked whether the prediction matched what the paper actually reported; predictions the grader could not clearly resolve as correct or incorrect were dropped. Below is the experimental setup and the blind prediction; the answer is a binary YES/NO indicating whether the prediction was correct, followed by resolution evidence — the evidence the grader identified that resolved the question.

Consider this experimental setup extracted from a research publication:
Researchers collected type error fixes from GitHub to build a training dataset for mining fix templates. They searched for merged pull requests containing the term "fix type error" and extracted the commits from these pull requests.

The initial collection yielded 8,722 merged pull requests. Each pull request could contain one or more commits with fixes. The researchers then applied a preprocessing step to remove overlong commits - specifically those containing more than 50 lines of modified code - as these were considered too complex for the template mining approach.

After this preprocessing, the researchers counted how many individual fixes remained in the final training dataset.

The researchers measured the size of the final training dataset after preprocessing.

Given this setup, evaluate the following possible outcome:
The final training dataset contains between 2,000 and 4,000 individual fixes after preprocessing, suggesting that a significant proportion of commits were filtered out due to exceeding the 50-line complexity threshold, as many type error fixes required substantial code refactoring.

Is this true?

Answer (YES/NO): NO